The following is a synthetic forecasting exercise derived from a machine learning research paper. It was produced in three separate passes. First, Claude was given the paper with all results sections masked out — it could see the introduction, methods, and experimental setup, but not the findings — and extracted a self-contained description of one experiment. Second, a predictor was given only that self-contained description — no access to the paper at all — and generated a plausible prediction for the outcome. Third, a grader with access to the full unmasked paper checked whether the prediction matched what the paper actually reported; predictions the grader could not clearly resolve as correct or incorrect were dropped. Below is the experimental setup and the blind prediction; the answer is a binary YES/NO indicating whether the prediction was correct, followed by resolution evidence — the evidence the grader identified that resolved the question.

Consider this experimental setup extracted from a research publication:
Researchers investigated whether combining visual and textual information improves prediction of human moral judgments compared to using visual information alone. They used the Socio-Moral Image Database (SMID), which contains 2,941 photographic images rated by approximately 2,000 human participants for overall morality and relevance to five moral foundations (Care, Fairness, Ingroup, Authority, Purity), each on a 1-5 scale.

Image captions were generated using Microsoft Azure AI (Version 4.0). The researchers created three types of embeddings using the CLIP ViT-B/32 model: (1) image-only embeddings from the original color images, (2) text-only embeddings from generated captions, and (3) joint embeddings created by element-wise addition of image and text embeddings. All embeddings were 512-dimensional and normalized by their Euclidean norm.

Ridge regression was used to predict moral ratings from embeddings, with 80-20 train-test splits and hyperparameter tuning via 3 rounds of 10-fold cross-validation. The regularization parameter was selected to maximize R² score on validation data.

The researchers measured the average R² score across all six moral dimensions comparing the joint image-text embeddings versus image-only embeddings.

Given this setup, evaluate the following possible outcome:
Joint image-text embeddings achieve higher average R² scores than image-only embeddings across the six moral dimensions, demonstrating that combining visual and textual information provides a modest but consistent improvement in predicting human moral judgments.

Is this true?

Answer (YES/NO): NO